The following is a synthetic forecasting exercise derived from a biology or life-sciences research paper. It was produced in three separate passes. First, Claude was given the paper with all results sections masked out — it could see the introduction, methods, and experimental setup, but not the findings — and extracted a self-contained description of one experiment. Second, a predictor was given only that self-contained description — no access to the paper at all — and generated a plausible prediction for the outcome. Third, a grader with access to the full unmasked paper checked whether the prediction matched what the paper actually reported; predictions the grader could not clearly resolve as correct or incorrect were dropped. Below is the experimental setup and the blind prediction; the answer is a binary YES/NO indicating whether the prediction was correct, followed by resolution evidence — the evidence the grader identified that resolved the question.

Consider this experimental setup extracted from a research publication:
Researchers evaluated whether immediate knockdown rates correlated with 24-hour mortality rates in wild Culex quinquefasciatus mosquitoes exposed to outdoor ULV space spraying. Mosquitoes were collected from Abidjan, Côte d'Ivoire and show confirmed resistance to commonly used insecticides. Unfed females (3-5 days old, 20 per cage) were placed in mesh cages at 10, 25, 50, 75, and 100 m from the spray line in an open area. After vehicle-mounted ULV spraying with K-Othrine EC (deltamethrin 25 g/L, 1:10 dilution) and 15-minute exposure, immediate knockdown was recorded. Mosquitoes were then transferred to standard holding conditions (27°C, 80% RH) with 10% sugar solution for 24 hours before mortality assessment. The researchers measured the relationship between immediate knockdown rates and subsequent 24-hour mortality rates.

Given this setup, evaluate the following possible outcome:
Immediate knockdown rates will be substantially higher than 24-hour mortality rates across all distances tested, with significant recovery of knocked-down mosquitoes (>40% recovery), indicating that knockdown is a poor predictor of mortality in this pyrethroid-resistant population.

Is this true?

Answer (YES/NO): NO